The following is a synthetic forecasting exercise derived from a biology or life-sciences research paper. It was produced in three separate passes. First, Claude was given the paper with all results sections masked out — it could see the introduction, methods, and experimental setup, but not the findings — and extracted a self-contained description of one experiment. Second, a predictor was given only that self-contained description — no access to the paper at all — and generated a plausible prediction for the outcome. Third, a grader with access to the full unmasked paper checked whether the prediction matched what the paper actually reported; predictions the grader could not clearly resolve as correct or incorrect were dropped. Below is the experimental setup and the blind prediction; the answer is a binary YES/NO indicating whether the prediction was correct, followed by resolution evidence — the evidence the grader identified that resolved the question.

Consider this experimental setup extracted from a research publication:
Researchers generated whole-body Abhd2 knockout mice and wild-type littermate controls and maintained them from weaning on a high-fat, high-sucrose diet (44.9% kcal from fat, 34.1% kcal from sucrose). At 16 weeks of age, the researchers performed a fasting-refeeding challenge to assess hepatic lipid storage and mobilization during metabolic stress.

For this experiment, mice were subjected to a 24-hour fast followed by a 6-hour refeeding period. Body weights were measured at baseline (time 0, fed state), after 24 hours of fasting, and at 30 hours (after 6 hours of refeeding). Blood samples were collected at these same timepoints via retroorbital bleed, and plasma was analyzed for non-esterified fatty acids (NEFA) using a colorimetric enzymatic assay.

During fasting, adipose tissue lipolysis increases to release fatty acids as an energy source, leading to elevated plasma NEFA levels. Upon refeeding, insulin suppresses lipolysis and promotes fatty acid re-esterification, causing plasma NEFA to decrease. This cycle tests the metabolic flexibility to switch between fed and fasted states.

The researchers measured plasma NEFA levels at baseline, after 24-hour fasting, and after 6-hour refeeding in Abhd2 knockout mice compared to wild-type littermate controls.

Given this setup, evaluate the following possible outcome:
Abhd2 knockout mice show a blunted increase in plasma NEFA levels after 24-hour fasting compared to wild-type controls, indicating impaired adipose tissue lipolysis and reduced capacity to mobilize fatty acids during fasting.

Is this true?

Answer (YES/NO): NO